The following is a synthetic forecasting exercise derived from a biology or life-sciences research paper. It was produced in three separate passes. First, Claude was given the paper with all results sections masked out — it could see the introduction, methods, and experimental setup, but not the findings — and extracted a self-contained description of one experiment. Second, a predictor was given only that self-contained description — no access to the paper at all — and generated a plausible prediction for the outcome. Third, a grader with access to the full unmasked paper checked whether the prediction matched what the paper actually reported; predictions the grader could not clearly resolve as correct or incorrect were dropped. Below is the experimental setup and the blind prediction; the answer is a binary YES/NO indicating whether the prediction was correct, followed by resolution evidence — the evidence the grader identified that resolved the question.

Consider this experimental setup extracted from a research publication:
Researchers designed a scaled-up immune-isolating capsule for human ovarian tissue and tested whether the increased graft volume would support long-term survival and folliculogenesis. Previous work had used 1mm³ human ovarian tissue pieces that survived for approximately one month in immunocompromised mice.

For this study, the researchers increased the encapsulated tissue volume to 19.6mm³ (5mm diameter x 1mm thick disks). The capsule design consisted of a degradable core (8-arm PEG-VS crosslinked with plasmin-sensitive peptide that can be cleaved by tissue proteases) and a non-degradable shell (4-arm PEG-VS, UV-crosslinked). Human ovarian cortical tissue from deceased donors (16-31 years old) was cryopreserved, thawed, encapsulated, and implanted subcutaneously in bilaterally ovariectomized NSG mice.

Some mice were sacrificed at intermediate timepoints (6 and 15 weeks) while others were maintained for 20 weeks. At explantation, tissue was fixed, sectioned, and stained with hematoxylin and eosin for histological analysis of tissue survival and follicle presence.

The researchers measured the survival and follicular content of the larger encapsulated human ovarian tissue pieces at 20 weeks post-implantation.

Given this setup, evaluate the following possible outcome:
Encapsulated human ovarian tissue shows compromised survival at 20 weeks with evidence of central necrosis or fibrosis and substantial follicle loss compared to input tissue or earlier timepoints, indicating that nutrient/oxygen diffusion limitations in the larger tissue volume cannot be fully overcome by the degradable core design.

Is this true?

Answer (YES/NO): NO